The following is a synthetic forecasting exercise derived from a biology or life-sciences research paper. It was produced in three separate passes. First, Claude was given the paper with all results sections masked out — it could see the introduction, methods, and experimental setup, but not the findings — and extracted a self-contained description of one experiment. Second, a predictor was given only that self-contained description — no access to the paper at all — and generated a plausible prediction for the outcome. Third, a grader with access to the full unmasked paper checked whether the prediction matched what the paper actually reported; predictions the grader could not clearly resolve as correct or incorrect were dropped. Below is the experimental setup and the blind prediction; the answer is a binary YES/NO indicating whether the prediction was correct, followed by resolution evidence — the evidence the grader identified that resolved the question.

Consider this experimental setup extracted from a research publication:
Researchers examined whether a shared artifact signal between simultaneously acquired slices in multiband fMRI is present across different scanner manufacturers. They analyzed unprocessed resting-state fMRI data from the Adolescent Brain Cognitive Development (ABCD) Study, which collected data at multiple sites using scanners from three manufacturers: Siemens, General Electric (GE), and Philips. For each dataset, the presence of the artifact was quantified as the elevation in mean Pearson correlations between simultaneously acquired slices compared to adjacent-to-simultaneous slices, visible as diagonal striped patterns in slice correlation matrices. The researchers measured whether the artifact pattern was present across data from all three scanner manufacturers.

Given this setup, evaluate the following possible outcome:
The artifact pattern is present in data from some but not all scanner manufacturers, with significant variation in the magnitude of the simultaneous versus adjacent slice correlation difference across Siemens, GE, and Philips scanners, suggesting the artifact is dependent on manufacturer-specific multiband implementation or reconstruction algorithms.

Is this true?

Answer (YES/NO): NO